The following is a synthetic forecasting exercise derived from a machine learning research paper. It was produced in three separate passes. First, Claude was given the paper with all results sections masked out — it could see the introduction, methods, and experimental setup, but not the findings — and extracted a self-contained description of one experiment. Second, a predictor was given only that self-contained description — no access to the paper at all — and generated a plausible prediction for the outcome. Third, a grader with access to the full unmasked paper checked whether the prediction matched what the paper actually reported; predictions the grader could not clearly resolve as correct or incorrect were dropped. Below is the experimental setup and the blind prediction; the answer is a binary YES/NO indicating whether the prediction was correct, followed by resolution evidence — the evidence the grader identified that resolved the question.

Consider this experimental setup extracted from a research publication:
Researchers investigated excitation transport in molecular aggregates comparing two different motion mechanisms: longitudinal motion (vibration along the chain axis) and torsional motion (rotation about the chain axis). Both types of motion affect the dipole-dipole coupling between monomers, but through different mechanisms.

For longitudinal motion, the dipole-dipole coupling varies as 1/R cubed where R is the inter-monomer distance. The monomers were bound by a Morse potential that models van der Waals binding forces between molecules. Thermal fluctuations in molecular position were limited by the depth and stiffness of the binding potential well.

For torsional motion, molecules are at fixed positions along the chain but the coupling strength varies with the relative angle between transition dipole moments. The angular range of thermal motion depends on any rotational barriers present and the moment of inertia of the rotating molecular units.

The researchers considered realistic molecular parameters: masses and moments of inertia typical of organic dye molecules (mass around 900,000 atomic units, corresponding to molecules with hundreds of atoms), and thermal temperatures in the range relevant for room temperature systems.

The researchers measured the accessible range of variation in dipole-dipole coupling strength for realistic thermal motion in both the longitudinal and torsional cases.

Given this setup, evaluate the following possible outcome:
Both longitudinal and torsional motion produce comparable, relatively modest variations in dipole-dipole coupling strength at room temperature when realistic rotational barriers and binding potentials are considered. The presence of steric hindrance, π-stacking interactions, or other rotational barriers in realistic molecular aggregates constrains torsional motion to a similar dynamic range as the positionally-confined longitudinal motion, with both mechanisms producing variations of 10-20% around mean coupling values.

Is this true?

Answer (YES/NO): NO